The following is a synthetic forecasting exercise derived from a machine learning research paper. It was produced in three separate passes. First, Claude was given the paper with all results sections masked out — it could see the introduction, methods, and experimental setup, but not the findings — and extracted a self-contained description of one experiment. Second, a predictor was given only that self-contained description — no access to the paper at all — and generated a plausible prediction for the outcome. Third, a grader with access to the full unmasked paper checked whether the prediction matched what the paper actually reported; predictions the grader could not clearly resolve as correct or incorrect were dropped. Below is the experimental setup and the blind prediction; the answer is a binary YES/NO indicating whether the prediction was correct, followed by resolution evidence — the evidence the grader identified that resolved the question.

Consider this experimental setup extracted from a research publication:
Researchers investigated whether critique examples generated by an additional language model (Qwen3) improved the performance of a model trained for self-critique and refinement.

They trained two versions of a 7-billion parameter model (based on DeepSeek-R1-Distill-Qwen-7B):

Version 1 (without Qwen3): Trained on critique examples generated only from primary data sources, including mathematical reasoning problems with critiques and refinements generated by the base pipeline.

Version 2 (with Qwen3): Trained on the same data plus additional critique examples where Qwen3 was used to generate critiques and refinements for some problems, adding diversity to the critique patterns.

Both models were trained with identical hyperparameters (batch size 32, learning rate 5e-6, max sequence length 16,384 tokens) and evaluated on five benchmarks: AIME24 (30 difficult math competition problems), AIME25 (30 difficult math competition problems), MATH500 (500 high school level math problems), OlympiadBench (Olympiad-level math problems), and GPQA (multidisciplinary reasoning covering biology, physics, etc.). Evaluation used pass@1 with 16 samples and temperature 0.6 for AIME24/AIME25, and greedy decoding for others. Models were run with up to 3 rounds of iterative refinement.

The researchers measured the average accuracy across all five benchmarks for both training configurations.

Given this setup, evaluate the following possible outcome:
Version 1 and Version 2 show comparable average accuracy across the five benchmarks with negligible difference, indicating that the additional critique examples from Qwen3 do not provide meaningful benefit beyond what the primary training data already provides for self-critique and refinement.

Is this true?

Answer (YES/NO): NO